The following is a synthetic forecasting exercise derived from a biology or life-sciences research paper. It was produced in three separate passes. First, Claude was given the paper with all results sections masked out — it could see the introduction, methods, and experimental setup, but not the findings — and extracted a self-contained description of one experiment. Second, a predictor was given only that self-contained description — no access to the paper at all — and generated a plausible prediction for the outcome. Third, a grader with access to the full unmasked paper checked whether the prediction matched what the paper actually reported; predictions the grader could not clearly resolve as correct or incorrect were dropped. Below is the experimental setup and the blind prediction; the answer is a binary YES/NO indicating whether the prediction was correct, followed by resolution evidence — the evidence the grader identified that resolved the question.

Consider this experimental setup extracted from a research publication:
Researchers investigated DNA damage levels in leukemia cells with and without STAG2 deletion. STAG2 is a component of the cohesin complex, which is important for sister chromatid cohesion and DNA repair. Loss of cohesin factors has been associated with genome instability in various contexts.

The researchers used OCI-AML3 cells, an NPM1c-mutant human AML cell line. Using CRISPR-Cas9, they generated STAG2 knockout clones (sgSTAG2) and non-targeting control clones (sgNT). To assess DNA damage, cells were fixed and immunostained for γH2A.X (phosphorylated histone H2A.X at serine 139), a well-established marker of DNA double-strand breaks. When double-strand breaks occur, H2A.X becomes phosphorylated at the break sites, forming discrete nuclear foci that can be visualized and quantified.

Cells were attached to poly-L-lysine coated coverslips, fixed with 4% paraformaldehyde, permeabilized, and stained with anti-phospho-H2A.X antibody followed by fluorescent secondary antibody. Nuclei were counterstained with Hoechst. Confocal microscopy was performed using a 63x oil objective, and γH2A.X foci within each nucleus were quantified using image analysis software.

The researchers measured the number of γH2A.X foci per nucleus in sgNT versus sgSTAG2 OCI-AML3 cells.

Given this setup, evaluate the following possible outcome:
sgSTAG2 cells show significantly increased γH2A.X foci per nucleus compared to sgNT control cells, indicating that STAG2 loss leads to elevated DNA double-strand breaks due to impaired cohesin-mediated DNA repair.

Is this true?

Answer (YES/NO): YES